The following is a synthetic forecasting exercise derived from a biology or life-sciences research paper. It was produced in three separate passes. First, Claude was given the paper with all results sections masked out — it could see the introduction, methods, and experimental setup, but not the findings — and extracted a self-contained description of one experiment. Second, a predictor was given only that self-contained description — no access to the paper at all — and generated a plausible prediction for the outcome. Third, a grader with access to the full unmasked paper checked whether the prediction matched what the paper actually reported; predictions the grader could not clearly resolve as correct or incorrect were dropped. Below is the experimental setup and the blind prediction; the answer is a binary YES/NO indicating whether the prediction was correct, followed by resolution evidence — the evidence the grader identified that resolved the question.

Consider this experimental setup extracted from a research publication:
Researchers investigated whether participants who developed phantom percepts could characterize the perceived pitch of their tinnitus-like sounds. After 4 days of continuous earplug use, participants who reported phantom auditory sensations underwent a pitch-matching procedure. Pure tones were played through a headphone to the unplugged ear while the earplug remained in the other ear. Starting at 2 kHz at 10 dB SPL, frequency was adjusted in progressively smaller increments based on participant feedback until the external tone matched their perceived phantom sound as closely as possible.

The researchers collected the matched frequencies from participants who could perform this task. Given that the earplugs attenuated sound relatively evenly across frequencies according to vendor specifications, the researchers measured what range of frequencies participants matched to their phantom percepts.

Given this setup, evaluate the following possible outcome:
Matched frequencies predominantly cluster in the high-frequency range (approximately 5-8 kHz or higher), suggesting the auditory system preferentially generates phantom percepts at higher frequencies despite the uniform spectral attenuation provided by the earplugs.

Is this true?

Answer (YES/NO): NO